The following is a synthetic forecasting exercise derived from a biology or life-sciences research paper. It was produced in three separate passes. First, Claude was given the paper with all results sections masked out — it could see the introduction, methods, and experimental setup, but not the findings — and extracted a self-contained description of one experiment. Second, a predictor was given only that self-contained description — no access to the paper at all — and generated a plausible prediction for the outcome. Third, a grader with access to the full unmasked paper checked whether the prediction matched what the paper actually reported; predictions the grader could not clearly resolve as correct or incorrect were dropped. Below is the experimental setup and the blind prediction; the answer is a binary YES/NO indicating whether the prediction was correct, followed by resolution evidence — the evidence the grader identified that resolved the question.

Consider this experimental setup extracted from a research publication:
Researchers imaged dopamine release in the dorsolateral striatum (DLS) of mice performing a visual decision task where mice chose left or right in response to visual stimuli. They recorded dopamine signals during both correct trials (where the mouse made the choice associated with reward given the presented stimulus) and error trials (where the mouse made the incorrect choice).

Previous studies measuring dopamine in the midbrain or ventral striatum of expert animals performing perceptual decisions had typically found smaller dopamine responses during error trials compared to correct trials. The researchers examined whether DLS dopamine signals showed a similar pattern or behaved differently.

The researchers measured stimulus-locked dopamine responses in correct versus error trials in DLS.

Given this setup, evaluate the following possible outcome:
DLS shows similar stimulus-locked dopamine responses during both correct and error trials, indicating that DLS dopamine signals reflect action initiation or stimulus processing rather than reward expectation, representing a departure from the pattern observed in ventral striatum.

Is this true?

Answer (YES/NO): YES